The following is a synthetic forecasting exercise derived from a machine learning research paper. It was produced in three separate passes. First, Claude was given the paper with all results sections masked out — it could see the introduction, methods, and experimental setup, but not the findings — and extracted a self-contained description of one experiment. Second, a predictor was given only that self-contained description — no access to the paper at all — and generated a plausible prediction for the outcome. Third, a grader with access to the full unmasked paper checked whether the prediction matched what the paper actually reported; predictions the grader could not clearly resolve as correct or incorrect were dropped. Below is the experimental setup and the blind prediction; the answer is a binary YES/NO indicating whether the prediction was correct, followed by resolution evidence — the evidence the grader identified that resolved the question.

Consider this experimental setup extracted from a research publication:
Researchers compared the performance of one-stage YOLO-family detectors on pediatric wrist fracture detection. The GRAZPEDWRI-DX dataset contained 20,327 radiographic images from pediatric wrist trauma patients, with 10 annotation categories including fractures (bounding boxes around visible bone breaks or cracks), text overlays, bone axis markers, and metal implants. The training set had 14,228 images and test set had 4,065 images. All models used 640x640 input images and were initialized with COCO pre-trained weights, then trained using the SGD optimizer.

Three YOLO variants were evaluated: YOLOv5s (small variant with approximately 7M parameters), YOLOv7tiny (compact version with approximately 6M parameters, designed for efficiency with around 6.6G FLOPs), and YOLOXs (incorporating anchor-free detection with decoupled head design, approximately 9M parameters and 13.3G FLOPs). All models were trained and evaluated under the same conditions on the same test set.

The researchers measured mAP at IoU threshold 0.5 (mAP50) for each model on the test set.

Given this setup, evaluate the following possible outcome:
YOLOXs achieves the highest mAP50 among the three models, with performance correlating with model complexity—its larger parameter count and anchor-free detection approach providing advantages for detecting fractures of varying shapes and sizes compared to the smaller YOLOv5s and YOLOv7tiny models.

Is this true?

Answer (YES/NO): NO